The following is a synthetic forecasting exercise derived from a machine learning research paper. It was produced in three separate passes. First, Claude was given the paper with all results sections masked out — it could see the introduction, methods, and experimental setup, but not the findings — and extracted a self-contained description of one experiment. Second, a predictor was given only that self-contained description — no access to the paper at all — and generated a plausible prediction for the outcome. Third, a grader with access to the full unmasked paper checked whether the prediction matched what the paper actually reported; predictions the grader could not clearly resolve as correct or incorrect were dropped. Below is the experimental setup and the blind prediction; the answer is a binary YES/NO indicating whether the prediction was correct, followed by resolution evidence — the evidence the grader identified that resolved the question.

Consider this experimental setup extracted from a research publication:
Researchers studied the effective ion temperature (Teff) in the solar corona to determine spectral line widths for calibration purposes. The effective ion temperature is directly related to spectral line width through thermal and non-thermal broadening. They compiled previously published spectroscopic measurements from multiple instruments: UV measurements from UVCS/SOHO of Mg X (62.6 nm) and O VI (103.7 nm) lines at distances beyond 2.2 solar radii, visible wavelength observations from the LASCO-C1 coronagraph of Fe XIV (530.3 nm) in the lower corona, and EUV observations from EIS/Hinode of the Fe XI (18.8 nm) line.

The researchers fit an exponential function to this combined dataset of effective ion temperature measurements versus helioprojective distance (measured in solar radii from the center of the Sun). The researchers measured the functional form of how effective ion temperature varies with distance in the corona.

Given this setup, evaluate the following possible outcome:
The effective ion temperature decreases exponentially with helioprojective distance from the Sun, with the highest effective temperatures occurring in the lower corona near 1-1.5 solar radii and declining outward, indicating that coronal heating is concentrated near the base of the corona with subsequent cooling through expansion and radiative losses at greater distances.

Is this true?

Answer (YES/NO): NO